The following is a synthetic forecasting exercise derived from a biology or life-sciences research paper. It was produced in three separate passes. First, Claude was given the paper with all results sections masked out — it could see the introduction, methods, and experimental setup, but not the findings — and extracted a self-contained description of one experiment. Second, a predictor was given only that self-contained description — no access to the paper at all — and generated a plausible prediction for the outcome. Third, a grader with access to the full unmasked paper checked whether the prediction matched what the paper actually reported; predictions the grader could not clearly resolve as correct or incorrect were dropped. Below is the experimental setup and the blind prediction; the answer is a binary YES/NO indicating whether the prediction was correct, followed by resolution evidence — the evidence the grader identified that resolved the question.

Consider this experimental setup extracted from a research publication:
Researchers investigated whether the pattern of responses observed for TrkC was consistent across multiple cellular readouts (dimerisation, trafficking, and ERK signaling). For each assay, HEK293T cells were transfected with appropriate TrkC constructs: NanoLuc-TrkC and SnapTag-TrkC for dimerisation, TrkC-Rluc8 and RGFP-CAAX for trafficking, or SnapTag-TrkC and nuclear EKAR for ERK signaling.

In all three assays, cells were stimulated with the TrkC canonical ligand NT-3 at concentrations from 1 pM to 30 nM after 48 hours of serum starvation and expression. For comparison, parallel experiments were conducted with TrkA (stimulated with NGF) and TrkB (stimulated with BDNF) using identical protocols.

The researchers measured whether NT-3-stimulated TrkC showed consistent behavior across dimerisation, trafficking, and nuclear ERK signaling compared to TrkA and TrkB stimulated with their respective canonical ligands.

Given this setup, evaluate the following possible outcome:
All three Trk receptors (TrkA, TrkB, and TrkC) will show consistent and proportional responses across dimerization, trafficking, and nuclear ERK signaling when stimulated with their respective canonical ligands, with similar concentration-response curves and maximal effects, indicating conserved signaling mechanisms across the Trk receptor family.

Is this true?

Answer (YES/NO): NO